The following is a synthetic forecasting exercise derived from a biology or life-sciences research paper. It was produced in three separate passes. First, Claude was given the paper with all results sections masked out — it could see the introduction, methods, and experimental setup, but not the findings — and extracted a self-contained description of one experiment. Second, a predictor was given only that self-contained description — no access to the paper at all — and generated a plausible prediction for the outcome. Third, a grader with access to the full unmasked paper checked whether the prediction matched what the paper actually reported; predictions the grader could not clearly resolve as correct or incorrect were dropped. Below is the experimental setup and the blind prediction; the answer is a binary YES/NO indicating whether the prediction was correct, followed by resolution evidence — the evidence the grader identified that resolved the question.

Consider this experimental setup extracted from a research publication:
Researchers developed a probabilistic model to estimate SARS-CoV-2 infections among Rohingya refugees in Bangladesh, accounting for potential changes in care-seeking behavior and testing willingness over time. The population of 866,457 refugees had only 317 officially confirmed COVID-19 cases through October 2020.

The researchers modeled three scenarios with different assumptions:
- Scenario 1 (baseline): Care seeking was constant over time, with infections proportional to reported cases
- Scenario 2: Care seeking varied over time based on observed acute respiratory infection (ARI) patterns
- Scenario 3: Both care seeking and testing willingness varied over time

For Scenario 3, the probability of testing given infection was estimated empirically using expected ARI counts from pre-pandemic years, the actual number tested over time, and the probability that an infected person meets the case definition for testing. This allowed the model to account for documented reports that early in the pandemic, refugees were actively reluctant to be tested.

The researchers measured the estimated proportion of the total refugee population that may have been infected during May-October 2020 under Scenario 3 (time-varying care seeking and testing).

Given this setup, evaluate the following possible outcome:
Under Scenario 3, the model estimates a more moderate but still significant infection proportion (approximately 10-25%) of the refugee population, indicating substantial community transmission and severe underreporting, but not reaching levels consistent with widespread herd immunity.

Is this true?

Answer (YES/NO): NO